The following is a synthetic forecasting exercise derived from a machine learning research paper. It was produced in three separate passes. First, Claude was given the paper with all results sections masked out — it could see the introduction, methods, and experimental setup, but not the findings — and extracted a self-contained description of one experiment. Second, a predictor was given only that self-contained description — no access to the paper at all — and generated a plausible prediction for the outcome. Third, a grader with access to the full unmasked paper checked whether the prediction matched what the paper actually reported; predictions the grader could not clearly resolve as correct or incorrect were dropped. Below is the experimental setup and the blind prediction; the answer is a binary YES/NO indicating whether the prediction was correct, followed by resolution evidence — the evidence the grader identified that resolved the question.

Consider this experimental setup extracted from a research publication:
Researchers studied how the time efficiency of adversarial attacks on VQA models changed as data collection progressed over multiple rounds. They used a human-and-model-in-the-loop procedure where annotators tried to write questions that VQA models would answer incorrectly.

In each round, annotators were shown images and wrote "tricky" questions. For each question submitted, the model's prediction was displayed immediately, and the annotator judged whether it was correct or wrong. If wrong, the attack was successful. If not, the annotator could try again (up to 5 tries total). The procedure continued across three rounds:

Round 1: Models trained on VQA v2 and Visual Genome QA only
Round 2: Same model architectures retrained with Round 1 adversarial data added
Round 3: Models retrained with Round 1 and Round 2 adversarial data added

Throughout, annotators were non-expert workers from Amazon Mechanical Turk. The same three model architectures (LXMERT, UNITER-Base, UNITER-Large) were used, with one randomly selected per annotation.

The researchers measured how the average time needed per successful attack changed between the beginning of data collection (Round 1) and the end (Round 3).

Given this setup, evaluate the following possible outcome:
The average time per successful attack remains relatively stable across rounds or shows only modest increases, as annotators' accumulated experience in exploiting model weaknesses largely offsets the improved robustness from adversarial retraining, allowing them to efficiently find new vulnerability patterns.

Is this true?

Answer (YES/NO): NO